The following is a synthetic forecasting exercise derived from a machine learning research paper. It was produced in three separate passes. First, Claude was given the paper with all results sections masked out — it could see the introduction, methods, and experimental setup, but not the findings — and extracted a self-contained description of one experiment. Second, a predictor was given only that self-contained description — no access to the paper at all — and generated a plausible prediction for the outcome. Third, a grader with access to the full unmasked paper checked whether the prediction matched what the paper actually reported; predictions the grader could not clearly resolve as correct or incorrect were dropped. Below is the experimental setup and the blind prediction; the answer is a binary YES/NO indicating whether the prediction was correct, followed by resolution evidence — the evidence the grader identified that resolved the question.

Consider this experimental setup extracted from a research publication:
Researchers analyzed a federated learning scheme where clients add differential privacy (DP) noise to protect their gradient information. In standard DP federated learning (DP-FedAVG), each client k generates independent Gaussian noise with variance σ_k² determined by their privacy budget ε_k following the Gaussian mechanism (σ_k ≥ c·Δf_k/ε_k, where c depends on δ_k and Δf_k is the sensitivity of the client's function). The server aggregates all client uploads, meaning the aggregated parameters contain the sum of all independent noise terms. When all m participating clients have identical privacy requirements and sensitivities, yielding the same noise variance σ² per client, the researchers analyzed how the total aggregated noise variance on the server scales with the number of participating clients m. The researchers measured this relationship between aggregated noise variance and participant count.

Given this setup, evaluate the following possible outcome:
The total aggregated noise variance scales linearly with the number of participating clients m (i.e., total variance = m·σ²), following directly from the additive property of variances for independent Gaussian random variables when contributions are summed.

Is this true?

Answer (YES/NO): YES